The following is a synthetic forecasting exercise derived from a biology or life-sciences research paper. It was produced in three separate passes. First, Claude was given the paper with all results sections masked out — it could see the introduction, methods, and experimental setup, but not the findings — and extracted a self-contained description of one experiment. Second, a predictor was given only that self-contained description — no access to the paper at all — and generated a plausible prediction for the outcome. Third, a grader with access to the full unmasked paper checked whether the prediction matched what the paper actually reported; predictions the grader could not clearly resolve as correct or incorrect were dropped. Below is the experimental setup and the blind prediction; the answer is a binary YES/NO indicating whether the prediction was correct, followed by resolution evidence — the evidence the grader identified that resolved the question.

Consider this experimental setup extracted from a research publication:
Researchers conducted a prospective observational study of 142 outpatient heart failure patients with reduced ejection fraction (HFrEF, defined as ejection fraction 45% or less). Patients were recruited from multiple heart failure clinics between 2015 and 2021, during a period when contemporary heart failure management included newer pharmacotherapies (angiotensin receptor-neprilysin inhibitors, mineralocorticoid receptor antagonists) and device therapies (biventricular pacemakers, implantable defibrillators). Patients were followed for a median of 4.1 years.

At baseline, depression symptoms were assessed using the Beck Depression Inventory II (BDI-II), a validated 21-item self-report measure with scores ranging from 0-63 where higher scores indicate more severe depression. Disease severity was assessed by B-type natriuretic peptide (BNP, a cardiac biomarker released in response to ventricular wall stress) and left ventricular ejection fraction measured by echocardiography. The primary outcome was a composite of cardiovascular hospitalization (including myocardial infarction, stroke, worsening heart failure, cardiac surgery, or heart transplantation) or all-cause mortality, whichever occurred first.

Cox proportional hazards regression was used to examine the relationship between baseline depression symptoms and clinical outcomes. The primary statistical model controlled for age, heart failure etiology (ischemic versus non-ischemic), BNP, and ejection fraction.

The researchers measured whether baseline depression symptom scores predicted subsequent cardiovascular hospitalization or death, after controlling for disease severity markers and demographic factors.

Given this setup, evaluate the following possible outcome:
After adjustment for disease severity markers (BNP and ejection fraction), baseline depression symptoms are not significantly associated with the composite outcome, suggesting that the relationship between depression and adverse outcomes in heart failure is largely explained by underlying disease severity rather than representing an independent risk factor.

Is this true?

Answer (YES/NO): NO